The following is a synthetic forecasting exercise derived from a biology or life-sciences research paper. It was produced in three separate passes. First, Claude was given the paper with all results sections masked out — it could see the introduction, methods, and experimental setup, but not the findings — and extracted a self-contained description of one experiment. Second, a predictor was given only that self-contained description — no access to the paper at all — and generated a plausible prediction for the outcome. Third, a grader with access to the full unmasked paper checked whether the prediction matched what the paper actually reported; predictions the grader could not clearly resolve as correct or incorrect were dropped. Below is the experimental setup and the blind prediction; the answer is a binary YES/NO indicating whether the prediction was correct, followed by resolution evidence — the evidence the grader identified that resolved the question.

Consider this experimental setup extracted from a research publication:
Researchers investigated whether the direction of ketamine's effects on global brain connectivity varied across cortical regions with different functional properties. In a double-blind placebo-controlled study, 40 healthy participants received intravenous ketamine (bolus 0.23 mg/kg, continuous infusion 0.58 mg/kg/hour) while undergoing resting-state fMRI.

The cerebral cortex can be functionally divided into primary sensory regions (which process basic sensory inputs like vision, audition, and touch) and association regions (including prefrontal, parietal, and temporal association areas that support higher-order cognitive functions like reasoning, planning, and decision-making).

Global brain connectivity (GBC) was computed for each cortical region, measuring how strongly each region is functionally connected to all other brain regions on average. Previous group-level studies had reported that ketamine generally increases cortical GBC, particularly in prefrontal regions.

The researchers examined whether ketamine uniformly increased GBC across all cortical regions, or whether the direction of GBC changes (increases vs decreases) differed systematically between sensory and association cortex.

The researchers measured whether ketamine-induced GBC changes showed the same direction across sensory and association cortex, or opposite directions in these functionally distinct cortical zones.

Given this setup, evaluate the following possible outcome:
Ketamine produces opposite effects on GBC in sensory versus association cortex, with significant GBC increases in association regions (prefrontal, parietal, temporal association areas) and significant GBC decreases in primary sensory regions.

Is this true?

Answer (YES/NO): NO